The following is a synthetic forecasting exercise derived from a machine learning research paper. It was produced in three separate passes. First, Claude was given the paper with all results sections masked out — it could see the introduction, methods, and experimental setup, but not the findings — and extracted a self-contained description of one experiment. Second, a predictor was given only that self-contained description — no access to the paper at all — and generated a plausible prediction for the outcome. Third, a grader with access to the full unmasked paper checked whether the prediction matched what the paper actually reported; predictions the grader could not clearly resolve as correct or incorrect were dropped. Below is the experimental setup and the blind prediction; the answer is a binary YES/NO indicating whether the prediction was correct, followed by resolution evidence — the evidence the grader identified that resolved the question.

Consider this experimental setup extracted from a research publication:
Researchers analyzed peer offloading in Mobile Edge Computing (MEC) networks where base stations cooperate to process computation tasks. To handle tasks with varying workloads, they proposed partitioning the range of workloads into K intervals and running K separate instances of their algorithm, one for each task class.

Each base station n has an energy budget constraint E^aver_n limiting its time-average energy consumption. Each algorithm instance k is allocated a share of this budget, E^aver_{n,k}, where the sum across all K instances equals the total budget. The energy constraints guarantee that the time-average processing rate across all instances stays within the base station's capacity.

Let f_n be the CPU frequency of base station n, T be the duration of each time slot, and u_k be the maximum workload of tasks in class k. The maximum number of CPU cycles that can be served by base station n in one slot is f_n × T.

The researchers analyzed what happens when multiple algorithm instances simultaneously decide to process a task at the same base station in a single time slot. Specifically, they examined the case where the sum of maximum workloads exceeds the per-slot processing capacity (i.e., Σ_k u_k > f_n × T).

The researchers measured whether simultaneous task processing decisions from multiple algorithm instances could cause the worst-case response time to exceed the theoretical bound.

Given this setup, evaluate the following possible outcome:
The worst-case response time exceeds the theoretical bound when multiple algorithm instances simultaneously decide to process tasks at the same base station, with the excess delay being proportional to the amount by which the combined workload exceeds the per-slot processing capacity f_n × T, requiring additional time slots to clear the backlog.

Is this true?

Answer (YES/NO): NO